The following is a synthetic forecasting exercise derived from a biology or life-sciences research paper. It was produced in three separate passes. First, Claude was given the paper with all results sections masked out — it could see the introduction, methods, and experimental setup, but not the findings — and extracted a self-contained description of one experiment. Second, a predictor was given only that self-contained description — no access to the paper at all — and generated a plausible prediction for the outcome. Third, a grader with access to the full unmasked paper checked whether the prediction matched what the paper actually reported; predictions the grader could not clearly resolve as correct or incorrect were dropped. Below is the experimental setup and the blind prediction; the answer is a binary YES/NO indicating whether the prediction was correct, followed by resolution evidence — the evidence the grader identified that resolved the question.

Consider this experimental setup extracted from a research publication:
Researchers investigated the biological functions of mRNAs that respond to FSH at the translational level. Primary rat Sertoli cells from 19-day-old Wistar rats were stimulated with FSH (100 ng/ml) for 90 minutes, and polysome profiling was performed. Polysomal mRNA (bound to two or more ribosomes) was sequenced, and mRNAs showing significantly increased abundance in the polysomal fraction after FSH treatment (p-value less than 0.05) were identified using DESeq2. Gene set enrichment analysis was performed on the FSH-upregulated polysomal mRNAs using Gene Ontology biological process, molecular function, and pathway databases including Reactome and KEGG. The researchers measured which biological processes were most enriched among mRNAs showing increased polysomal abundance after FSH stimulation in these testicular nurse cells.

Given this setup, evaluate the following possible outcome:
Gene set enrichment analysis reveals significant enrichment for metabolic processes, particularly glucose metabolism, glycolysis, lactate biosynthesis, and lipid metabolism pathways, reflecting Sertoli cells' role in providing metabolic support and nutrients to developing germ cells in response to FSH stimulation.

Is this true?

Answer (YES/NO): NO